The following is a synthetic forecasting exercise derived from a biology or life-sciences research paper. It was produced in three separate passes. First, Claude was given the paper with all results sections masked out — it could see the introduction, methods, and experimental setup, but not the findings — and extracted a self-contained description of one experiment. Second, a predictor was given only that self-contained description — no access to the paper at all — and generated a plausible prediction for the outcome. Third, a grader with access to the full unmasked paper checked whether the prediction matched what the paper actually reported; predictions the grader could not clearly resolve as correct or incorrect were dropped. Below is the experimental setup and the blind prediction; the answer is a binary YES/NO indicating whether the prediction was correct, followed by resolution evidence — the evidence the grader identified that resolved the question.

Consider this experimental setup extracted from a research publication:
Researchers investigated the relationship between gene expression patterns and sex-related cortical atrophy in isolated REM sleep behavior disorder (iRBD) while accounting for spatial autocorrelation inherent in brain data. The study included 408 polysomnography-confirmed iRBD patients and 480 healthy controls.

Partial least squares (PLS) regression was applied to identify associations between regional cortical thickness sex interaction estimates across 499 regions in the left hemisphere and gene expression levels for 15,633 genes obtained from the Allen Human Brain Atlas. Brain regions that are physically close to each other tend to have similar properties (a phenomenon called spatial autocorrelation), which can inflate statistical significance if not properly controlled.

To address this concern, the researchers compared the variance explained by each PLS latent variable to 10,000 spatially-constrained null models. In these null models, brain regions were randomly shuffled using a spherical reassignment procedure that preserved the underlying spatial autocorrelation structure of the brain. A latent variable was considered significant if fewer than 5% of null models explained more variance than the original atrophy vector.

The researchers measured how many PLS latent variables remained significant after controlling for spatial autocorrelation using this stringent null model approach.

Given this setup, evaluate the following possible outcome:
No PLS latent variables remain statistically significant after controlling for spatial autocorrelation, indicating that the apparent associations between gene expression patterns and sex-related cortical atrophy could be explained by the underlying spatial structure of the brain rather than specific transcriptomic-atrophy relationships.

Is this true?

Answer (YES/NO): NO